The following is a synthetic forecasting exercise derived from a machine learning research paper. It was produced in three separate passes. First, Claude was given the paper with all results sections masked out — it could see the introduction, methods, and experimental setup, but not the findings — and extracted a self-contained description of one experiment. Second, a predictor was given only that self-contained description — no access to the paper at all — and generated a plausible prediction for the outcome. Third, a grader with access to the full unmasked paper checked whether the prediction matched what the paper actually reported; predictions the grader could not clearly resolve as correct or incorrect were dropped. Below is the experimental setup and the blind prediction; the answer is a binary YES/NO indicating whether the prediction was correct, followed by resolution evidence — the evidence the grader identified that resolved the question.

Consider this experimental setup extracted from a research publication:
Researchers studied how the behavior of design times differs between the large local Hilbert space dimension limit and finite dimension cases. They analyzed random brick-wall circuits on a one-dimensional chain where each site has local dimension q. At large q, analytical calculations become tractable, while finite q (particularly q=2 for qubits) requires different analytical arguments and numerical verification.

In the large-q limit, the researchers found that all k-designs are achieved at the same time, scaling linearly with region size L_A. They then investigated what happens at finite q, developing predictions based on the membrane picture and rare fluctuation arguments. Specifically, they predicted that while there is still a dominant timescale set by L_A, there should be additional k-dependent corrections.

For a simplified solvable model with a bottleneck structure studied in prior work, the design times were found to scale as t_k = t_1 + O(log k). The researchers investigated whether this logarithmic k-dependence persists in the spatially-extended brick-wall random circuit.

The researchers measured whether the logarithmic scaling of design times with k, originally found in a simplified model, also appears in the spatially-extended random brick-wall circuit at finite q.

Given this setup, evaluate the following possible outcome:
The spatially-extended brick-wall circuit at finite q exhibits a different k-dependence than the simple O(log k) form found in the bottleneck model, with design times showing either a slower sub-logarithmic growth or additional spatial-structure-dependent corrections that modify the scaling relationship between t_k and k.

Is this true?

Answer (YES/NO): NO